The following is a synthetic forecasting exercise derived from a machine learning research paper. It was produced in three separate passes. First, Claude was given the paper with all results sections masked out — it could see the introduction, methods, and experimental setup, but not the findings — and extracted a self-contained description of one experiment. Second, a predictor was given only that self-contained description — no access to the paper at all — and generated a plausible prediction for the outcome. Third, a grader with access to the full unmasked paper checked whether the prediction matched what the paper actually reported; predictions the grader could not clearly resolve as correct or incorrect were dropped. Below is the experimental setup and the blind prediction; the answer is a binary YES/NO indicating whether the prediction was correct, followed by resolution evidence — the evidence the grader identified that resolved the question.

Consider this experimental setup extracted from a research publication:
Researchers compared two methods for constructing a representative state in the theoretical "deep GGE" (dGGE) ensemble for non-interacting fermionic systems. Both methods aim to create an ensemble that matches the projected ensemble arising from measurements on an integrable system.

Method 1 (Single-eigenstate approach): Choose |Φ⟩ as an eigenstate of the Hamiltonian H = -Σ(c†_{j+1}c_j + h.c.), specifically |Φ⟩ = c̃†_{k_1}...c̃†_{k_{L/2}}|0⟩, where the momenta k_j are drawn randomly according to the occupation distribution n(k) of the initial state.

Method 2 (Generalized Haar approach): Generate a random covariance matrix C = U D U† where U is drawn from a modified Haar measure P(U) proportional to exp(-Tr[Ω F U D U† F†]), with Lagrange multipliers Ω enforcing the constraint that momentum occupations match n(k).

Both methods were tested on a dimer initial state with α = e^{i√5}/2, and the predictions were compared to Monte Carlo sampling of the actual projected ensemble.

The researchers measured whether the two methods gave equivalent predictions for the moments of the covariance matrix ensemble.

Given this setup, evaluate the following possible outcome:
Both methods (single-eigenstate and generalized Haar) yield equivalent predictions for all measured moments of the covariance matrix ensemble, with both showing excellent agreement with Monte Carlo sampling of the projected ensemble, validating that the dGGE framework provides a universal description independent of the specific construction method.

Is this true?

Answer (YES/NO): YES